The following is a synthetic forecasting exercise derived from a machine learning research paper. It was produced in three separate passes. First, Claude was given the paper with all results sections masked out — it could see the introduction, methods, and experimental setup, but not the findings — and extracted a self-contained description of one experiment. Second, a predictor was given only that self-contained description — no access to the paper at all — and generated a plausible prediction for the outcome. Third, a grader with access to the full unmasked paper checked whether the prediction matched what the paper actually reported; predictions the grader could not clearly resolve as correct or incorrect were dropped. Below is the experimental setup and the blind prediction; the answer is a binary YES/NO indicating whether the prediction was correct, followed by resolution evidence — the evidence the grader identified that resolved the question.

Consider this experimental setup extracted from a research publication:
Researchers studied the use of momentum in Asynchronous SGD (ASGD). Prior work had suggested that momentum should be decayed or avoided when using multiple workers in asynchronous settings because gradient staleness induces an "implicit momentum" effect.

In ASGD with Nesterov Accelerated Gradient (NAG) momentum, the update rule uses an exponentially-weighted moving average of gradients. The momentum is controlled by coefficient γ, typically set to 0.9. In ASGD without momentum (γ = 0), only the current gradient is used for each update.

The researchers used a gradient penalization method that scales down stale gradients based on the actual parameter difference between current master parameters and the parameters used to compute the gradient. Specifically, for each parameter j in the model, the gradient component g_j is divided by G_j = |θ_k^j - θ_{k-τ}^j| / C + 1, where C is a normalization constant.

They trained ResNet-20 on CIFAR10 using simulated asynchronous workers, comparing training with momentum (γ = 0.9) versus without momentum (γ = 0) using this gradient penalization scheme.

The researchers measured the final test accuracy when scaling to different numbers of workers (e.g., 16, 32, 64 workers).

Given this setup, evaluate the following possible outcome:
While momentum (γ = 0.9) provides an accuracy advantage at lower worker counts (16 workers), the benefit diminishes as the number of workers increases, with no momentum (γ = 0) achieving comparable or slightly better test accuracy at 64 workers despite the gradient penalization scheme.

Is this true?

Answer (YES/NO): NO